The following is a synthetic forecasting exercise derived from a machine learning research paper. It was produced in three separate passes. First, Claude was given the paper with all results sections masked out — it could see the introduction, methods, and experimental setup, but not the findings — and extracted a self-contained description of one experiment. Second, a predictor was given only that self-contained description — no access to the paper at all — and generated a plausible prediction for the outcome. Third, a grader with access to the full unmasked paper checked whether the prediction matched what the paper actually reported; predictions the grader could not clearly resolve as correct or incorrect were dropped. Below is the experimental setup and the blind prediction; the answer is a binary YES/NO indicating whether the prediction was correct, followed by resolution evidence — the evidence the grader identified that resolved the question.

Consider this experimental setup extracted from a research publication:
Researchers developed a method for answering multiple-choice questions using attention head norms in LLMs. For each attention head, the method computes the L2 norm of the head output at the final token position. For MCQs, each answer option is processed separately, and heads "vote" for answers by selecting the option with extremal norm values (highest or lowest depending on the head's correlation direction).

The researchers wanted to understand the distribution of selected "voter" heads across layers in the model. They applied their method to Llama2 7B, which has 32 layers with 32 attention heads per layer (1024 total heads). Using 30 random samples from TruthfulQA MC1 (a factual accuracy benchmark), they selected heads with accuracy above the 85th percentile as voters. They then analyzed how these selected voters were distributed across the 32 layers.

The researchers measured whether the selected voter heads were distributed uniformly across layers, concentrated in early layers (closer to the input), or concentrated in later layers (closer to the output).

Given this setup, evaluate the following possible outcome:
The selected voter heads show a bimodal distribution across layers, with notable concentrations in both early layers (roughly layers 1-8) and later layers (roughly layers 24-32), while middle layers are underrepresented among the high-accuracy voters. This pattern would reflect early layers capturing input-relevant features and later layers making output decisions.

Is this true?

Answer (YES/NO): NO